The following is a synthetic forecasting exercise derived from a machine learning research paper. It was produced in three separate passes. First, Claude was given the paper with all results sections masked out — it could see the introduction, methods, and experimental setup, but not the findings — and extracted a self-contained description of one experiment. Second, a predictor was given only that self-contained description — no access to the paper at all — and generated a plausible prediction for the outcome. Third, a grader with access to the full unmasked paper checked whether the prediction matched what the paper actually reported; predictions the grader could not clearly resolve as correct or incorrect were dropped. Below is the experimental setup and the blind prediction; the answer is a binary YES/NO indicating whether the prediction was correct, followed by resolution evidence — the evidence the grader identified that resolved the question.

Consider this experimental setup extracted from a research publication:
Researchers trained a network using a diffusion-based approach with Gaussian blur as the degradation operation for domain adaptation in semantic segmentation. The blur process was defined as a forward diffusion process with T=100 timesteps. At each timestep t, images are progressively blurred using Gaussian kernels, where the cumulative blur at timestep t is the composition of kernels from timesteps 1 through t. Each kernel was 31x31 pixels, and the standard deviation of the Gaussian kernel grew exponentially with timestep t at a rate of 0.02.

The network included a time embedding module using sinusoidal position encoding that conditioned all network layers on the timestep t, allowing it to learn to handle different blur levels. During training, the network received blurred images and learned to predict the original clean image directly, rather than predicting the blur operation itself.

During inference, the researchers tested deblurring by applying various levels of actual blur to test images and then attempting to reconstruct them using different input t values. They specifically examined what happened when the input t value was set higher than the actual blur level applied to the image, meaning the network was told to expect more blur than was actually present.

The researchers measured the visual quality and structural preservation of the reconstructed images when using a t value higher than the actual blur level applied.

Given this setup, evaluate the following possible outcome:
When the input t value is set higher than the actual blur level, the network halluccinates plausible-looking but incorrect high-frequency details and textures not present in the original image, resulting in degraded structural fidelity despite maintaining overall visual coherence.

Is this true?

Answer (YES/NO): NO